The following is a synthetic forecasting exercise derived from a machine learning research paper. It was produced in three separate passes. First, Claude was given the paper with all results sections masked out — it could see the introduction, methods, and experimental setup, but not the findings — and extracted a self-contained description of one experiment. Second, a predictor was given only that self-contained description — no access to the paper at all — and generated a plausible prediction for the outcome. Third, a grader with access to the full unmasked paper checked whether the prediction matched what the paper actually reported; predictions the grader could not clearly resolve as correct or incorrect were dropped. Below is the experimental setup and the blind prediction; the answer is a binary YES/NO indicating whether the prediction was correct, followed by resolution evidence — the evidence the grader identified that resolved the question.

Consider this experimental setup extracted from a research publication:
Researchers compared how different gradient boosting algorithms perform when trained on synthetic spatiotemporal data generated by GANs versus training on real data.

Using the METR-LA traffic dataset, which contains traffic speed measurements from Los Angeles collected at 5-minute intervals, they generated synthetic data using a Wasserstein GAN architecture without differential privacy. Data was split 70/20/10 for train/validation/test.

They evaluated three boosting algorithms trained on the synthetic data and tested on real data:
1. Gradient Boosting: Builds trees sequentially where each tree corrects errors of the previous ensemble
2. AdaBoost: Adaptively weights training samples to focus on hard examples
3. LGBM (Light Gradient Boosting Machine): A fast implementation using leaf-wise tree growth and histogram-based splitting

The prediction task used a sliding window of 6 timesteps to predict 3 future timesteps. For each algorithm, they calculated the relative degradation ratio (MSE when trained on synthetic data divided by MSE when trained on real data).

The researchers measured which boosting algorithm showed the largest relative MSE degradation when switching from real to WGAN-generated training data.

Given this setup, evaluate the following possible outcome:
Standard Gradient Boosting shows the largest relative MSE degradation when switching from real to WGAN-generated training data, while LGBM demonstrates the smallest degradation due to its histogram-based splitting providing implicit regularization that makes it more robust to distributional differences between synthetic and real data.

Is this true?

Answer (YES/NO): NO